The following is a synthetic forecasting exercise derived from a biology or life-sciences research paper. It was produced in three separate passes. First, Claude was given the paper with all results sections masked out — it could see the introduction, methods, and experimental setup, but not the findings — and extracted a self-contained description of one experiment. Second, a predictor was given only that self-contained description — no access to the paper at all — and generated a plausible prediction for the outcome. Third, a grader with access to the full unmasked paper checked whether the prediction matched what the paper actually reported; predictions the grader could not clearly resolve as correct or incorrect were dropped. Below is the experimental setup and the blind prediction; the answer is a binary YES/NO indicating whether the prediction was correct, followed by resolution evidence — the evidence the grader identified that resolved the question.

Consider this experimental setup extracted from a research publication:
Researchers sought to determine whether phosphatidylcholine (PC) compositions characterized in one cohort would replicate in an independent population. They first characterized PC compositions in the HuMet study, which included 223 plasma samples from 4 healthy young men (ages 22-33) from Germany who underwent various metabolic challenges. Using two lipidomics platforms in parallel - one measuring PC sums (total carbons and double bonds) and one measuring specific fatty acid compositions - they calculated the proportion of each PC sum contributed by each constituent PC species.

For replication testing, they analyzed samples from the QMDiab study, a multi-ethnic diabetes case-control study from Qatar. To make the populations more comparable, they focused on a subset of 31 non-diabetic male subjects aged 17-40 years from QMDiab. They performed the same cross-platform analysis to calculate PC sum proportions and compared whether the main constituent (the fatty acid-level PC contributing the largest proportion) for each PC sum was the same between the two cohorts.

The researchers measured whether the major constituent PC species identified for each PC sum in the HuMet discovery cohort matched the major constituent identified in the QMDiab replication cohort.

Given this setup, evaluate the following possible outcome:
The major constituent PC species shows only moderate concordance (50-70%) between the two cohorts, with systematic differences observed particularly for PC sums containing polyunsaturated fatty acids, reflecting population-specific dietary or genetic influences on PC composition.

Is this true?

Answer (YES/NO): NO